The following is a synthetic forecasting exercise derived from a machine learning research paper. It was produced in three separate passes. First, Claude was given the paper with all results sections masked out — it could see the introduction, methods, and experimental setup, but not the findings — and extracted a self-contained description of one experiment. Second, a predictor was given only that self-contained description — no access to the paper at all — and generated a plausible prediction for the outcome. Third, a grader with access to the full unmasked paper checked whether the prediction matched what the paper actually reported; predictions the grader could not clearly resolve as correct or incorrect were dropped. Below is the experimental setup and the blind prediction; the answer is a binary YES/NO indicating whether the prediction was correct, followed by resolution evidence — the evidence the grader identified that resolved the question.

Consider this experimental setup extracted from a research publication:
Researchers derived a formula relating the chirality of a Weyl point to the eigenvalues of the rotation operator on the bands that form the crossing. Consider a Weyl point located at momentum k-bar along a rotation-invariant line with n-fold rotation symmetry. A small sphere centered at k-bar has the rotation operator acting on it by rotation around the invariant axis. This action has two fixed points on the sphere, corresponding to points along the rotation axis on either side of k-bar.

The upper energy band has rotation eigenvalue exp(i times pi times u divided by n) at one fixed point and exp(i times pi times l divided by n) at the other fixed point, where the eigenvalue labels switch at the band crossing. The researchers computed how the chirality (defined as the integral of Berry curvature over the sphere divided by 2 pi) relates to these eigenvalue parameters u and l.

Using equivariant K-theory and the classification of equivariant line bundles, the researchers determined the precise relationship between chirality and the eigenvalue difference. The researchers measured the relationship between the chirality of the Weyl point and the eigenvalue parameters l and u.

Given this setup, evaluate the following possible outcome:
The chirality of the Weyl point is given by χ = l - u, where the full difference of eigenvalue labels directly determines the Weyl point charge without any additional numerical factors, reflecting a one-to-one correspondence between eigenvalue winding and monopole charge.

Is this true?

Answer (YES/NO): NO